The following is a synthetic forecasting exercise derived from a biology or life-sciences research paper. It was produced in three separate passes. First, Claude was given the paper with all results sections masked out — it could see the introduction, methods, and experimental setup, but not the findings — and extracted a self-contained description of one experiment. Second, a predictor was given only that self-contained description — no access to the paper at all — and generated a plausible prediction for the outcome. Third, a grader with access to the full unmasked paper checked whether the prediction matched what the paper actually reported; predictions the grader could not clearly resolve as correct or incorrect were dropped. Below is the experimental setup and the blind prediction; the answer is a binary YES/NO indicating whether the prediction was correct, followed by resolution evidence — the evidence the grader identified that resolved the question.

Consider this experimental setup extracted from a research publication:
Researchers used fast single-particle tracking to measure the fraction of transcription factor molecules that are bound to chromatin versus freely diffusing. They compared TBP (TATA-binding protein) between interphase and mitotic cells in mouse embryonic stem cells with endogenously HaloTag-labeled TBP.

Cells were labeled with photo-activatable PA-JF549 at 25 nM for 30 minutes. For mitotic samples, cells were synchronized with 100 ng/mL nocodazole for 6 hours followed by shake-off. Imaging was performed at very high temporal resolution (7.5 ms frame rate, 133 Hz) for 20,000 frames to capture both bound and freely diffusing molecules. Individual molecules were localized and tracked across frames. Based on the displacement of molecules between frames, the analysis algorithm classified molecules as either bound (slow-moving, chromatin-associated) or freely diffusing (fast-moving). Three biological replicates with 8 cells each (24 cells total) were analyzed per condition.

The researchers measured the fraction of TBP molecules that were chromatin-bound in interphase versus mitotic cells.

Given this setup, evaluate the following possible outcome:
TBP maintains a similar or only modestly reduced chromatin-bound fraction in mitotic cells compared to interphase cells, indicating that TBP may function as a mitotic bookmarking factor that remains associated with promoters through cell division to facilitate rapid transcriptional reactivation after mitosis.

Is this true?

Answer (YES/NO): NO